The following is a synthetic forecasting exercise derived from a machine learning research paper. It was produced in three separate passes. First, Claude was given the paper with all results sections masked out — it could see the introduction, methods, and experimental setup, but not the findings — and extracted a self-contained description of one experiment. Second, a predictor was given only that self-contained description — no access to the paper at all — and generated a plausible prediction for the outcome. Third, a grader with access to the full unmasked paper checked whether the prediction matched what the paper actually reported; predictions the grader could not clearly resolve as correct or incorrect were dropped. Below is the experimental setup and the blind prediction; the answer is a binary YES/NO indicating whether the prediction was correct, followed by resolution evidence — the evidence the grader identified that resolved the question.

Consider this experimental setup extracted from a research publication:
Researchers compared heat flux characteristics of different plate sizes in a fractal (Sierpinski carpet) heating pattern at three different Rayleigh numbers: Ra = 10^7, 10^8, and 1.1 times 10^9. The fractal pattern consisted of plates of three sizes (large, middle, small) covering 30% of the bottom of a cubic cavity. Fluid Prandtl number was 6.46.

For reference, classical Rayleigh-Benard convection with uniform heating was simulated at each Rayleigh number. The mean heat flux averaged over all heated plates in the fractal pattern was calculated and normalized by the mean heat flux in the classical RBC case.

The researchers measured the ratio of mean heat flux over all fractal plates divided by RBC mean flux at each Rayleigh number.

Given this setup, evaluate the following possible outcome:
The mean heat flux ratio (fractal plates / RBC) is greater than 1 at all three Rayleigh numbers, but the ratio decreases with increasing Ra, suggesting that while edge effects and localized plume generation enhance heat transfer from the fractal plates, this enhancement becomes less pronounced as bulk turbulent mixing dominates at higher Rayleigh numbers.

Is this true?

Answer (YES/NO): YES